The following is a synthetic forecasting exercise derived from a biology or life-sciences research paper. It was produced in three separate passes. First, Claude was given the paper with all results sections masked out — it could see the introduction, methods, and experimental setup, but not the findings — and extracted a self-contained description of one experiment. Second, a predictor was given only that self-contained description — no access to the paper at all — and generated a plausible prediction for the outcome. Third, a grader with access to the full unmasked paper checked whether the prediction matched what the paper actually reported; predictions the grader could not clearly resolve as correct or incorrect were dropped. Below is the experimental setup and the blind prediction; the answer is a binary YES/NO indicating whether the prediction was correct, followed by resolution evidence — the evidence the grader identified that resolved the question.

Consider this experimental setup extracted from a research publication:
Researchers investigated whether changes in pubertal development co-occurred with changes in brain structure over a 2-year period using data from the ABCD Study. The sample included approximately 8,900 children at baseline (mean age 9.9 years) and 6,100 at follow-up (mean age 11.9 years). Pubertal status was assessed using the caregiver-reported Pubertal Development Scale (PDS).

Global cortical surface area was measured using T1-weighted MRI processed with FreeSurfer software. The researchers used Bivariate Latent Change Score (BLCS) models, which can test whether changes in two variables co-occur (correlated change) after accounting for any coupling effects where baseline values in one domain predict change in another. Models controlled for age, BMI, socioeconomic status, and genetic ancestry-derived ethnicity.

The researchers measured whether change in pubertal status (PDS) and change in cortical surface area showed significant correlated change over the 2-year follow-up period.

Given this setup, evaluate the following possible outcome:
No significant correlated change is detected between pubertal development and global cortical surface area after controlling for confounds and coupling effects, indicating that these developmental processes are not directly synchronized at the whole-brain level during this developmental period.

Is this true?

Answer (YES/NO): NO